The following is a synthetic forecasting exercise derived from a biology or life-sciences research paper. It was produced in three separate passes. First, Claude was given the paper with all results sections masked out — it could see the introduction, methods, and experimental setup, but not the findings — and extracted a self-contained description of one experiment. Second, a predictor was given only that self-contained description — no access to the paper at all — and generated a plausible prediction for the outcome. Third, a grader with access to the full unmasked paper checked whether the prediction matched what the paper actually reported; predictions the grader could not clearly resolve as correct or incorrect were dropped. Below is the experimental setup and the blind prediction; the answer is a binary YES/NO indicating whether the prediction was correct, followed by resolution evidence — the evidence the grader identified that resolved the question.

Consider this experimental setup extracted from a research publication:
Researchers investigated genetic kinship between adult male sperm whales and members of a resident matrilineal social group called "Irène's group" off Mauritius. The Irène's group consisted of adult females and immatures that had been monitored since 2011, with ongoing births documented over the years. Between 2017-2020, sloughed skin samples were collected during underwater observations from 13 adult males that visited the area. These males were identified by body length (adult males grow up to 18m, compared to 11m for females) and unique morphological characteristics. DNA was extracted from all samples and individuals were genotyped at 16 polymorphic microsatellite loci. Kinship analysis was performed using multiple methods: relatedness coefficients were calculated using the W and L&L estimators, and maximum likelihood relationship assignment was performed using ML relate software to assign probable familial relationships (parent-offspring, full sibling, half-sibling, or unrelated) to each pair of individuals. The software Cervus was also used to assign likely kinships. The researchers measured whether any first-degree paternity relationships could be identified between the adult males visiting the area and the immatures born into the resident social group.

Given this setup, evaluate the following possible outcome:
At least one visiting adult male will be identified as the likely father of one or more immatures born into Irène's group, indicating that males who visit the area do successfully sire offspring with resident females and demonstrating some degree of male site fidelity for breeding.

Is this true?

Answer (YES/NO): YES